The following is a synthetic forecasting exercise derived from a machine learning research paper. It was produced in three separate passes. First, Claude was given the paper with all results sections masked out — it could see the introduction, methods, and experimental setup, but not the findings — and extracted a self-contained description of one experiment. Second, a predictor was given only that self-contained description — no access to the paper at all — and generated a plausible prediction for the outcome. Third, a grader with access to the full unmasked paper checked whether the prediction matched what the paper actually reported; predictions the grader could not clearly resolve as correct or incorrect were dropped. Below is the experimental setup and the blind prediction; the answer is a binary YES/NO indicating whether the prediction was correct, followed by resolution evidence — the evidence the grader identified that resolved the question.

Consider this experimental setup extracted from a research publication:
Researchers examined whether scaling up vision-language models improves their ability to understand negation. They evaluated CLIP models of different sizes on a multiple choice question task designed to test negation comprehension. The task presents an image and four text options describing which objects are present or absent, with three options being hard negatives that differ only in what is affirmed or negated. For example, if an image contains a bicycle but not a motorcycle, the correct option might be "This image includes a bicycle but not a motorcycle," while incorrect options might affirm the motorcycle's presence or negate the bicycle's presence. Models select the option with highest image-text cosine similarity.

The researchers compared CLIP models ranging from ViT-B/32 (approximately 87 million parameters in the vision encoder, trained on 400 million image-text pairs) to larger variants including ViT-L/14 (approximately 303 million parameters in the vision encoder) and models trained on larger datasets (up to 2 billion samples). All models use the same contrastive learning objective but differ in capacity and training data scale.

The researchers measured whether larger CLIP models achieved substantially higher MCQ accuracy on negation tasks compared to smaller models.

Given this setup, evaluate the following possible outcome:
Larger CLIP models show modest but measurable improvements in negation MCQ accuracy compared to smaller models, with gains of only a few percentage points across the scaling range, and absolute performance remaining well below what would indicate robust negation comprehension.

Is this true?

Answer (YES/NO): NO